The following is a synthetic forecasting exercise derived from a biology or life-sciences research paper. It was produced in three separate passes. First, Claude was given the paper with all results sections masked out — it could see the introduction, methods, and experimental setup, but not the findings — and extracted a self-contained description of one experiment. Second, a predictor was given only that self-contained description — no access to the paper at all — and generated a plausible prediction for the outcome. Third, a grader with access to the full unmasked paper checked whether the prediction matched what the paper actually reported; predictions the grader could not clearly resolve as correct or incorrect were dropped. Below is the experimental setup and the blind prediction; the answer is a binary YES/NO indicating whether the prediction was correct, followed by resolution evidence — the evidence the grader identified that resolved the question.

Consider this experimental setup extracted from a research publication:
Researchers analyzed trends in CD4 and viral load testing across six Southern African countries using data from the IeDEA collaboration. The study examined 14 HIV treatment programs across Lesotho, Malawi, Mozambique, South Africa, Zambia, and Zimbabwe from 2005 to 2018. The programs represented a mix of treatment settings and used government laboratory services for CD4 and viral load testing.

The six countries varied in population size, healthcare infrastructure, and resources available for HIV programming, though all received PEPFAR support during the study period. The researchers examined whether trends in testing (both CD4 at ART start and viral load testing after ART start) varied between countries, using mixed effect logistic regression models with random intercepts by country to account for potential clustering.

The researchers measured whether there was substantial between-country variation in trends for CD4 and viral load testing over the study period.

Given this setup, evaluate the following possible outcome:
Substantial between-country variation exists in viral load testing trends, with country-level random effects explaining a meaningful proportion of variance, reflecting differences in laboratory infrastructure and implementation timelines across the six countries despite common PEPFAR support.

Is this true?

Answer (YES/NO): YES